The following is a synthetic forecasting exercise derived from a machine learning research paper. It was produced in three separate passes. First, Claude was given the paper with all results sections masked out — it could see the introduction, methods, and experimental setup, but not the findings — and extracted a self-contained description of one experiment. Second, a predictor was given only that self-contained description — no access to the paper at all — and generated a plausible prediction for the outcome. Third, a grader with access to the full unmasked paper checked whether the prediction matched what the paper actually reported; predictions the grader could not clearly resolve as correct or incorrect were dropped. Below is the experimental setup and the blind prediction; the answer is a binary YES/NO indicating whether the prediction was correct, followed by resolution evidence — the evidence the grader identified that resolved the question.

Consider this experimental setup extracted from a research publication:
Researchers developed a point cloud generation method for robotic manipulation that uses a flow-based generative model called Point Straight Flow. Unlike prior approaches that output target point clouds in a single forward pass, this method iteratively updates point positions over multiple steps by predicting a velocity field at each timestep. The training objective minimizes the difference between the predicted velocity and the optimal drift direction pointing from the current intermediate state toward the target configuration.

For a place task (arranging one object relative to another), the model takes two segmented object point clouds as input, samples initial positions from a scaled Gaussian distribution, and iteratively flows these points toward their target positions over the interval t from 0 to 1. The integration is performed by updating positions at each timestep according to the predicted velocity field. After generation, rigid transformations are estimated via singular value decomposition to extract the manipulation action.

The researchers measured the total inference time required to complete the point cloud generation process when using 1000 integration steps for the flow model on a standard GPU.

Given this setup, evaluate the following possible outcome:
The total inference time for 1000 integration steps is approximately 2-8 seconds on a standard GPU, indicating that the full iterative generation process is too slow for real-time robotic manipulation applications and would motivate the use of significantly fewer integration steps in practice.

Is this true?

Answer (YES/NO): NO